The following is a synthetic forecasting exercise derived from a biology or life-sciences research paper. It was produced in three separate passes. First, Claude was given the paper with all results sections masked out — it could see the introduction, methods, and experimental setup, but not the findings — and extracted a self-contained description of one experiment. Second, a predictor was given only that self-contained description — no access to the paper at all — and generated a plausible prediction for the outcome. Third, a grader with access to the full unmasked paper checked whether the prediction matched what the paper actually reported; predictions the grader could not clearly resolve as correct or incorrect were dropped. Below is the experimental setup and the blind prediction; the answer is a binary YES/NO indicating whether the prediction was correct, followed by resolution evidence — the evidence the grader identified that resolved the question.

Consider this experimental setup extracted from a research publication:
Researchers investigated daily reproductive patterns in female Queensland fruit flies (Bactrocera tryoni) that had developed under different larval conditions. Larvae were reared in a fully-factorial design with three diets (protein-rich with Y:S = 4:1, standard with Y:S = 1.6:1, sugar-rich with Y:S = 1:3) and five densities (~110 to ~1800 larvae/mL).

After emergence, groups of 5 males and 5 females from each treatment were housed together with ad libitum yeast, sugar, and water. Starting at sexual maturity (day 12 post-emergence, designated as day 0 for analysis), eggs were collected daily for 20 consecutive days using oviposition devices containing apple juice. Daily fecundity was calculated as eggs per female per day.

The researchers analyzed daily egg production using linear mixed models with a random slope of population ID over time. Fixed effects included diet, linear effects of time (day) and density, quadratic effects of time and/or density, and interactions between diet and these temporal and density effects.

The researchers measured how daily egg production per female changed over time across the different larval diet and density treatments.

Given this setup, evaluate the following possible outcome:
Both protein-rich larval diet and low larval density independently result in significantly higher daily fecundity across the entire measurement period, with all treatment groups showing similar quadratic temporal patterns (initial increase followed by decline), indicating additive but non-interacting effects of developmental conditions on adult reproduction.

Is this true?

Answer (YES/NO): NO